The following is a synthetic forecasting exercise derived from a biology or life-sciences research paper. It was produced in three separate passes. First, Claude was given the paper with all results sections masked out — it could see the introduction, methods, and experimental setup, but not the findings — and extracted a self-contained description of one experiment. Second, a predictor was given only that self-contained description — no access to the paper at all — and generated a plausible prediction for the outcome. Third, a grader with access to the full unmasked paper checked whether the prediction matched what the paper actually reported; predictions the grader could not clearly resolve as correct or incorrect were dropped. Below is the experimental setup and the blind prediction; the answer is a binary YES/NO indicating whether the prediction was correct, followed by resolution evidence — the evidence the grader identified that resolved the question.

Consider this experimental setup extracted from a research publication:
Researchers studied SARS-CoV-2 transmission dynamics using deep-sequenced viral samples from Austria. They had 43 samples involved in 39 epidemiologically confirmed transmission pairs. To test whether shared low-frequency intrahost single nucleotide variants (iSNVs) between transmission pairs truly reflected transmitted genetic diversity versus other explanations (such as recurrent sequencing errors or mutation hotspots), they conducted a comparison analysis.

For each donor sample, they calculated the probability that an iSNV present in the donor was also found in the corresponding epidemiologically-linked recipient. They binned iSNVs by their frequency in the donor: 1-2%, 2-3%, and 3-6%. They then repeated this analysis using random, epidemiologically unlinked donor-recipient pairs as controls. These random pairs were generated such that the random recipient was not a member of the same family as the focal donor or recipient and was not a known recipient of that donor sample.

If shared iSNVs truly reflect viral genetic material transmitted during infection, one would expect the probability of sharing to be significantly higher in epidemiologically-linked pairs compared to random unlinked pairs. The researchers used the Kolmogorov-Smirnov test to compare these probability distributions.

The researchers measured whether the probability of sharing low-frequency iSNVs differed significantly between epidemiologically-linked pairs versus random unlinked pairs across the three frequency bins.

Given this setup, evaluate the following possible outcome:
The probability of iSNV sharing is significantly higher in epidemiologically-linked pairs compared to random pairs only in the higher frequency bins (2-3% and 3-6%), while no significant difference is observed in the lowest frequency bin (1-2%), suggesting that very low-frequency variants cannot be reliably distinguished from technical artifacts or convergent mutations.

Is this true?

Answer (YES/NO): NO